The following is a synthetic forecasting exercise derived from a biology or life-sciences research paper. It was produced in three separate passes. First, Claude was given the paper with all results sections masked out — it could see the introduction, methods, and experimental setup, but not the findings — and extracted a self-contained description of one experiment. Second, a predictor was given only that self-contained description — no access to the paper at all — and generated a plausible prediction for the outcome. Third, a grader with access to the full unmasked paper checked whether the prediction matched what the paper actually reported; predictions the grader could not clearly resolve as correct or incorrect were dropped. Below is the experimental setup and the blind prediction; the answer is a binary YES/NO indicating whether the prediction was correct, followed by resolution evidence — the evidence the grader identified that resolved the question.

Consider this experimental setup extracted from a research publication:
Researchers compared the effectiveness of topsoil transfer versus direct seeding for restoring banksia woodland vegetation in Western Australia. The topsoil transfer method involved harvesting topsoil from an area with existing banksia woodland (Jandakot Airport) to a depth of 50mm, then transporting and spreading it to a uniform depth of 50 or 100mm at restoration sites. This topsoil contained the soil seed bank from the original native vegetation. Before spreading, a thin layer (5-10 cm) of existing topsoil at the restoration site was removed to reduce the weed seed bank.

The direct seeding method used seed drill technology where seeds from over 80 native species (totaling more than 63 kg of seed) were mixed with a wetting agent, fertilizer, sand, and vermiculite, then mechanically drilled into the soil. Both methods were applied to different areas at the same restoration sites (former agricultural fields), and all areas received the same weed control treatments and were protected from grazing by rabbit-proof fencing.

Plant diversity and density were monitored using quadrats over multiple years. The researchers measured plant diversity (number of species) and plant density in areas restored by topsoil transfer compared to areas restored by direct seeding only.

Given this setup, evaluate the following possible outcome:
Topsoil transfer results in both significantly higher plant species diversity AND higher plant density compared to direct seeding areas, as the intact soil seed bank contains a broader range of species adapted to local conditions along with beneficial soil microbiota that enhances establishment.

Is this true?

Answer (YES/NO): YES